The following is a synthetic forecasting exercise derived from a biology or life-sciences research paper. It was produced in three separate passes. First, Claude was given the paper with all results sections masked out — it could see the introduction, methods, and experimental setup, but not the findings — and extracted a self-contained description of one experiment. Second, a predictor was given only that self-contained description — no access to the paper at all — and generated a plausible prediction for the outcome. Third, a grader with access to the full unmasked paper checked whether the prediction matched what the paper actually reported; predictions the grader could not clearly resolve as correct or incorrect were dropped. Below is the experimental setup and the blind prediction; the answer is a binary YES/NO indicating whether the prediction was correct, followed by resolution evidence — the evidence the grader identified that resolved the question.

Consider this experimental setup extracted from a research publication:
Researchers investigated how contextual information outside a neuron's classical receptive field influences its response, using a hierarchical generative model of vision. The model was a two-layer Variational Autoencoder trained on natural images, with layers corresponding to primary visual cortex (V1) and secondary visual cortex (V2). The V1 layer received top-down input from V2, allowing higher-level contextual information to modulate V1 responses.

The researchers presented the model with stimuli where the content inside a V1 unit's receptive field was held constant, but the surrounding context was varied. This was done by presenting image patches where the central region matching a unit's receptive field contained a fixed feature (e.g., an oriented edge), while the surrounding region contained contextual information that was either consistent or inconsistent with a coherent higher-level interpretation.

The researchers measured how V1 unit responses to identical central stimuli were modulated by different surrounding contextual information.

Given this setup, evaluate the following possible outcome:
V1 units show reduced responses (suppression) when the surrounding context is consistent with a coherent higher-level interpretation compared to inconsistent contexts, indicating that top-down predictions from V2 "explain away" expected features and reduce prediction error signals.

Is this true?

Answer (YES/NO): NO